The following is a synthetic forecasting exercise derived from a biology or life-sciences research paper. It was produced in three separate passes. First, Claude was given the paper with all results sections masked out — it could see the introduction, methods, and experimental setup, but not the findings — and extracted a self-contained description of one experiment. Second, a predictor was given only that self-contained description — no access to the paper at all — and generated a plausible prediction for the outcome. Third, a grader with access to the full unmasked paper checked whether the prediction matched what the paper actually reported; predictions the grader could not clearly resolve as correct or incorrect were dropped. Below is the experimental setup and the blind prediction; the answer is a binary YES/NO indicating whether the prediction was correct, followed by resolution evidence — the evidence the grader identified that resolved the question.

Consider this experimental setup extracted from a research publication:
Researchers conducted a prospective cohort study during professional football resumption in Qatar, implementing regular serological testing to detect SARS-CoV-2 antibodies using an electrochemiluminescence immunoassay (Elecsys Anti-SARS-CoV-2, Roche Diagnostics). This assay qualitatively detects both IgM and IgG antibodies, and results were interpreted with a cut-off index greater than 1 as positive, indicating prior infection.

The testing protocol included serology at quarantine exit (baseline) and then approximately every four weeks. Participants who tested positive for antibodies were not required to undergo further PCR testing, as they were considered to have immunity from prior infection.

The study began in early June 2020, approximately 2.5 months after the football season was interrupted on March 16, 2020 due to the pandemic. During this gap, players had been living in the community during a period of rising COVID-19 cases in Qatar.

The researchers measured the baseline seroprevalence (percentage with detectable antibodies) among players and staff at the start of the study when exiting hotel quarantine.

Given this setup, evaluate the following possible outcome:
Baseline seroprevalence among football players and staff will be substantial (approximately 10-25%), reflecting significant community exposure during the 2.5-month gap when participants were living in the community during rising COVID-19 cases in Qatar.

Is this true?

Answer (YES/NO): NO